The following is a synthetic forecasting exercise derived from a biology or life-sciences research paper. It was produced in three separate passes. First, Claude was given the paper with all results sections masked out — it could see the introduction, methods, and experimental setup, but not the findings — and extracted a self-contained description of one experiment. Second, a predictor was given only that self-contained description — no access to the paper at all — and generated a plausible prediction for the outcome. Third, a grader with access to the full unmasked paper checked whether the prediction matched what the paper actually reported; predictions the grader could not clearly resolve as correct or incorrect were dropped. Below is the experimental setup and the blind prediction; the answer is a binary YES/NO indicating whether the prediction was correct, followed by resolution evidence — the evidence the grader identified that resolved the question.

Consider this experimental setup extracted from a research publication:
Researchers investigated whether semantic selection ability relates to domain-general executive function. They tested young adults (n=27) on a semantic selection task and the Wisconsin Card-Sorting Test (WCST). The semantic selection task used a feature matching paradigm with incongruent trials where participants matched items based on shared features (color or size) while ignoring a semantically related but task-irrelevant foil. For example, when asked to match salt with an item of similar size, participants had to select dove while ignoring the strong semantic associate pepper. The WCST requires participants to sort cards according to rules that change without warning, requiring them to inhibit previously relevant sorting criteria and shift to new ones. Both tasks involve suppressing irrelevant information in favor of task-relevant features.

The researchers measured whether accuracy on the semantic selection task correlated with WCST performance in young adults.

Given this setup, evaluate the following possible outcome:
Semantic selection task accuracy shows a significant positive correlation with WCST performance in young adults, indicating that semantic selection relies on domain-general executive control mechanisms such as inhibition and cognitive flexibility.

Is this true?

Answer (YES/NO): YES